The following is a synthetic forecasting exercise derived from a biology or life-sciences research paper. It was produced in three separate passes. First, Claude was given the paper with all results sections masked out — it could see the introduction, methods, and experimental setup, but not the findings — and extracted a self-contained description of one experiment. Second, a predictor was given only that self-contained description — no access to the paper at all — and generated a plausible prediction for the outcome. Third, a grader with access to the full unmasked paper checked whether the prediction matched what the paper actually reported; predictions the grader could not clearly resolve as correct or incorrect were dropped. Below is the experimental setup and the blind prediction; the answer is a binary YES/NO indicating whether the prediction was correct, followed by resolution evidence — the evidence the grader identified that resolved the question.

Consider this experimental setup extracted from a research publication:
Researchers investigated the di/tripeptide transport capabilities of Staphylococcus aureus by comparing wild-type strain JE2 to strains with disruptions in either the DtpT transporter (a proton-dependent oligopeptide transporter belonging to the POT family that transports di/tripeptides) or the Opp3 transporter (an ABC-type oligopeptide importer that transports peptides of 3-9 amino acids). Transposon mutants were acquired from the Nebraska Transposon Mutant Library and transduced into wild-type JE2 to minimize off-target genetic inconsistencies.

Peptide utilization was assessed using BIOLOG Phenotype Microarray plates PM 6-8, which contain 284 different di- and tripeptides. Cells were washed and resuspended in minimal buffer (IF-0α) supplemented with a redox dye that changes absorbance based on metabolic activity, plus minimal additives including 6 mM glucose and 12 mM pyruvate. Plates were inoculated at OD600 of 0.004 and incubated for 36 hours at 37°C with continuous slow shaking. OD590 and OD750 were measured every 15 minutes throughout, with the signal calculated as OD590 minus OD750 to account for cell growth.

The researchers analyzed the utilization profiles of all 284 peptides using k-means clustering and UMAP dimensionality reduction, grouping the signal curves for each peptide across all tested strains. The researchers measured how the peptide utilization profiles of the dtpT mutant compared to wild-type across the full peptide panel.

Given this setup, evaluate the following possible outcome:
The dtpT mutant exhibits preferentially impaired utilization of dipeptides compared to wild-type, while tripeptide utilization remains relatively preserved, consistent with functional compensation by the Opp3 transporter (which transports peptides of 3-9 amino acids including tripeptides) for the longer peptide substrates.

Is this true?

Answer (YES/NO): NO